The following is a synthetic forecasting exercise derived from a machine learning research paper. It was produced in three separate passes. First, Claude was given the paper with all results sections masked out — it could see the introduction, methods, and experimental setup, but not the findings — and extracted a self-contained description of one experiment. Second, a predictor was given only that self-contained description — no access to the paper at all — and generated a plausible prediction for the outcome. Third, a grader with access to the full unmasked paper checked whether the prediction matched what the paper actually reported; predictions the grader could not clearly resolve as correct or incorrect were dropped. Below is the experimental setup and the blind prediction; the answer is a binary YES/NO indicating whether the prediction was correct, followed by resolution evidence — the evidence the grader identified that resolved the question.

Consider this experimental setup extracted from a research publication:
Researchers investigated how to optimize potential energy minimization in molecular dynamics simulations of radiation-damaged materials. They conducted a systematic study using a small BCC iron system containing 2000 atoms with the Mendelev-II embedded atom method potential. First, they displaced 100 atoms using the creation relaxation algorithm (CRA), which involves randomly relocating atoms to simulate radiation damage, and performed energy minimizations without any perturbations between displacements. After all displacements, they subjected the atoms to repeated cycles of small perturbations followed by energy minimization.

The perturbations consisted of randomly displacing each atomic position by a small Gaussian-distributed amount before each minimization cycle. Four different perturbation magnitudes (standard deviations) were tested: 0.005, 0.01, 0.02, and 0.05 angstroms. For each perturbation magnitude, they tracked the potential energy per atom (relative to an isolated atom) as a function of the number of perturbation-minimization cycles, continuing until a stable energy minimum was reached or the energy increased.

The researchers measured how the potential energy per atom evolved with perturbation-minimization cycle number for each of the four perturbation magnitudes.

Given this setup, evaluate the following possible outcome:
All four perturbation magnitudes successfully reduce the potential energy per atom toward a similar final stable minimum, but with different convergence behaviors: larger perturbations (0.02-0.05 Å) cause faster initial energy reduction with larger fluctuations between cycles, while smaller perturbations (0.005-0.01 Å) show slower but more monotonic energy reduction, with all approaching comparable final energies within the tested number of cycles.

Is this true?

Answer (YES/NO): NO